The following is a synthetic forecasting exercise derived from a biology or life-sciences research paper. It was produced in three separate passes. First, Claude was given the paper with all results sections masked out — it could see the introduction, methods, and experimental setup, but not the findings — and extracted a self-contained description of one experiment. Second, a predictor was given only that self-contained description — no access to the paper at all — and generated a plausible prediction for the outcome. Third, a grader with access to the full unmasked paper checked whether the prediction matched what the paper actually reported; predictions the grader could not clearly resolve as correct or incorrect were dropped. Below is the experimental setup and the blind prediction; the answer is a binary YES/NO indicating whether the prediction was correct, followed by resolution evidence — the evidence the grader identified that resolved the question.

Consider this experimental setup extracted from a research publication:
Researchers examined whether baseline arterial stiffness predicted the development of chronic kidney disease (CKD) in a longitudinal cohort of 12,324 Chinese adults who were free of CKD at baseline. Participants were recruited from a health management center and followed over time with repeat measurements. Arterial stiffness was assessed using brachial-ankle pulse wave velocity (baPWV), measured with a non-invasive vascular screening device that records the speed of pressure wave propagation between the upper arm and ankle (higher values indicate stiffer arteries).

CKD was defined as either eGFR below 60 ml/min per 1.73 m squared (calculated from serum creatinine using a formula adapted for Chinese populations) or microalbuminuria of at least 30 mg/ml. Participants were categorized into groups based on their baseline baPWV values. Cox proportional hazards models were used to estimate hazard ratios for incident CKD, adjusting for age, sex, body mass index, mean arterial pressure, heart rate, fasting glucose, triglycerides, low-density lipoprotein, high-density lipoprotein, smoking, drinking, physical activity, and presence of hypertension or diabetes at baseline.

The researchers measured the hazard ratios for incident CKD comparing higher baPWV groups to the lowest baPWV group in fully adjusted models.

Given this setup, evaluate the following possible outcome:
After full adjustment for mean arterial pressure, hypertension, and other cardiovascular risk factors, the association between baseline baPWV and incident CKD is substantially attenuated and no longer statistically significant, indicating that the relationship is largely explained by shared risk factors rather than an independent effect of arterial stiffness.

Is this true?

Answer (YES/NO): NO